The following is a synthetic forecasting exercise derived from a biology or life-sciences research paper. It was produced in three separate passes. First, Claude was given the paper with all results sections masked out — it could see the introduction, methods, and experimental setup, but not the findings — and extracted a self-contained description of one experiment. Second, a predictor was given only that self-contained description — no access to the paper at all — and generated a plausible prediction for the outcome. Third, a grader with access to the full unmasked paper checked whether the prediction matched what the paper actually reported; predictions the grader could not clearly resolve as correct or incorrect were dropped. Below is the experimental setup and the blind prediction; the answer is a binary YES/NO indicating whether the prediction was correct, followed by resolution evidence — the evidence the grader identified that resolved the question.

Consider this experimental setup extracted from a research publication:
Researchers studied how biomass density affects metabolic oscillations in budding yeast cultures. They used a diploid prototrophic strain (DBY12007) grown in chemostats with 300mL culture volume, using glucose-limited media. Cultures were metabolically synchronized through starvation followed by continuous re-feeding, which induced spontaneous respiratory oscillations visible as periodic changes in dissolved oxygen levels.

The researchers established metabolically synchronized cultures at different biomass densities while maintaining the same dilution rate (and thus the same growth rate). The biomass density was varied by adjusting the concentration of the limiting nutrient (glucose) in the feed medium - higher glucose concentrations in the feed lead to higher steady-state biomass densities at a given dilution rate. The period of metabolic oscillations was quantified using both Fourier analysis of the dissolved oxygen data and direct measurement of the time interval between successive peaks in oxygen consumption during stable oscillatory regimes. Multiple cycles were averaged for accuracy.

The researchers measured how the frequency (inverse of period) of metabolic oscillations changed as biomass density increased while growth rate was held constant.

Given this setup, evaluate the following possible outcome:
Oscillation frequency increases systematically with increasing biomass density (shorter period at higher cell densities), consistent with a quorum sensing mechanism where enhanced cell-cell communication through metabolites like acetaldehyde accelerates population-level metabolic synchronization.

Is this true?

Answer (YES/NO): YES